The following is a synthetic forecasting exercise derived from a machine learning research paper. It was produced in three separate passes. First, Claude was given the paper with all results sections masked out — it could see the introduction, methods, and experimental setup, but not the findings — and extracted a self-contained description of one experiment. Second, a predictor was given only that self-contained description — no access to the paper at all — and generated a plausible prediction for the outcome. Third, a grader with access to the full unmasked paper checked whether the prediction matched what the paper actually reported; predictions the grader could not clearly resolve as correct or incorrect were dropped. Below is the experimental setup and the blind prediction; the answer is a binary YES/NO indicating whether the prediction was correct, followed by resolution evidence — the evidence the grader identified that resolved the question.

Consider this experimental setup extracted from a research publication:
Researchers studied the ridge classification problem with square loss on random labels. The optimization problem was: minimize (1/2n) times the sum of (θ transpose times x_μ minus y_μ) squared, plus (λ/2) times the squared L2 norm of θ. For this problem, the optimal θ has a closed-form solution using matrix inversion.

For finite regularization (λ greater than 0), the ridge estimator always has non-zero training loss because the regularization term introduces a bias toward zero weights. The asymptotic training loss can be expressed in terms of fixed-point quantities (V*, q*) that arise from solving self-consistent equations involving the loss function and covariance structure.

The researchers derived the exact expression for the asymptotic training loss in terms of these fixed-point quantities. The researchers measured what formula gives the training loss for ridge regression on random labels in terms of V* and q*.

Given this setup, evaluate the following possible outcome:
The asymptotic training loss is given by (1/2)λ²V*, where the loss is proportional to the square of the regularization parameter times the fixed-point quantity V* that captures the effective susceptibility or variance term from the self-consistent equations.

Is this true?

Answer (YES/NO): NO